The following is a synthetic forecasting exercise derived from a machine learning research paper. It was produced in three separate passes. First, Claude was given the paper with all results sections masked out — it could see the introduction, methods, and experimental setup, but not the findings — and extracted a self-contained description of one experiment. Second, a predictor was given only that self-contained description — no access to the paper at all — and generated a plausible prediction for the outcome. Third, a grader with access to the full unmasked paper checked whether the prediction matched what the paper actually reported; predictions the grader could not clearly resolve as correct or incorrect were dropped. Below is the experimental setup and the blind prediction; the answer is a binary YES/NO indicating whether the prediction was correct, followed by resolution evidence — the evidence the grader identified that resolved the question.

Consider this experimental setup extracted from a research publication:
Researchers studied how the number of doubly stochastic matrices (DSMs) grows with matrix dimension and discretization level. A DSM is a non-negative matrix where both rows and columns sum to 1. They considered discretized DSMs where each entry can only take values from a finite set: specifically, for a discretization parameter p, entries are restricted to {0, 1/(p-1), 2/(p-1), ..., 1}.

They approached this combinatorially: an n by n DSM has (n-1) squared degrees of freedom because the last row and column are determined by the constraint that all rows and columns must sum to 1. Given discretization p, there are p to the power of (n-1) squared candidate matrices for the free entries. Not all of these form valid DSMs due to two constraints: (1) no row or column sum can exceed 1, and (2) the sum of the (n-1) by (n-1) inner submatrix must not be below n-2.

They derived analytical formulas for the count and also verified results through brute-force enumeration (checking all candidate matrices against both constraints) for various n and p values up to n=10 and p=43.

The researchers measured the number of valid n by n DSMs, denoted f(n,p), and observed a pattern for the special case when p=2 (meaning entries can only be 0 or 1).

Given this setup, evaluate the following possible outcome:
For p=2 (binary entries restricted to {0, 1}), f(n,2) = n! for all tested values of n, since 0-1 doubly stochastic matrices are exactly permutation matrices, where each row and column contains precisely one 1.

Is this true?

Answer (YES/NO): YES